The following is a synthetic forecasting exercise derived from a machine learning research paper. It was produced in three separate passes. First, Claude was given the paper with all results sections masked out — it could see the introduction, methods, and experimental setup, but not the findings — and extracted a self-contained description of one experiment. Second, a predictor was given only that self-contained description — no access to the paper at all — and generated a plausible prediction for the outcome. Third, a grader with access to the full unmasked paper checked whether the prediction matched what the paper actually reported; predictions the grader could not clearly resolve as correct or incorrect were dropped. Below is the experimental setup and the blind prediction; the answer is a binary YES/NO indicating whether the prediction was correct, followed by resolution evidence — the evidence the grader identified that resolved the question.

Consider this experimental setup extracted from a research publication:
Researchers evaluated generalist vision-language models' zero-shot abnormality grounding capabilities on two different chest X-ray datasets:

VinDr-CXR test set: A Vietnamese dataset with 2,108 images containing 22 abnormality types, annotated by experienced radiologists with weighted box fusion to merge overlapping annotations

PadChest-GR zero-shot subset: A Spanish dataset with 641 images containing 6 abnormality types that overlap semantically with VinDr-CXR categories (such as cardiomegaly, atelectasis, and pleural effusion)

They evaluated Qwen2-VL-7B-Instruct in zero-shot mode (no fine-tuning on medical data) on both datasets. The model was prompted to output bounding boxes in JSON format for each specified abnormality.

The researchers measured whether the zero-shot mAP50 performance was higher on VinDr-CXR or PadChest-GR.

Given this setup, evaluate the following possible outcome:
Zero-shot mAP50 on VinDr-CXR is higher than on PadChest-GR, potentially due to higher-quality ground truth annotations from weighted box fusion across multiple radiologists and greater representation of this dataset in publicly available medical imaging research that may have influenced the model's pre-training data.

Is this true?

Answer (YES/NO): YES